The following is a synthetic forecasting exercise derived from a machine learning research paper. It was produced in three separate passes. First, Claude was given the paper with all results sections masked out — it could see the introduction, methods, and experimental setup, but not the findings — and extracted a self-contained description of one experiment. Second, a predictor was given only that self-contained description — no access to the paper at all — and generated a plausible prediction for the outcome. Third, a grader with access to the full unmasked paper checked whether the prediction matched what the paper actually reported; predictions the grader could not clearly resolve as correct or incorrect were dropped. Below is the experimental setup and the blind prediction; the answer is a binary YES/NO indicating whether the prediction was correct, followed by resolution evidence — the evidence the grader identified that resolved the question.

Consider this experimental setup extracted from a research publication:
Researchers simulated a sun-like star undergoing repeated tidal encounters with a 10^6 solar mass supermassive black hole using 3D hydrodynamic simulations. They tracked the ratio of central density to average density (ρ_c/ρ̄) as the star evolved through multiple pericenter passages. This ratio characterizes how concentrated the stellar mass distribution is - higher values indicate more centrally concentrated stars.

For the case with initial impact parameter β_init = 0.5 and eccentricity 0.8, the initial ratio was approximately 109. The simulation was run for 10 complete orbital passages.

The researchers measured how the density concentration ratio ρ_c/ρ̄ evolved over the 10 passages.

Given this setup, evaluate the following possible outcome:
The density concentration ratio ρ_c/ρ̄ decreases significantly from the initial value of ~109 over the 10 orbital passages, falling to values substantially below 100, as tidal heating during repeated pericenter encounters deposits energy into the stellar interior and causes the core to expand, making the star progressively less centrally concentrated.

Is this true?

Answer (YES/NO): YES